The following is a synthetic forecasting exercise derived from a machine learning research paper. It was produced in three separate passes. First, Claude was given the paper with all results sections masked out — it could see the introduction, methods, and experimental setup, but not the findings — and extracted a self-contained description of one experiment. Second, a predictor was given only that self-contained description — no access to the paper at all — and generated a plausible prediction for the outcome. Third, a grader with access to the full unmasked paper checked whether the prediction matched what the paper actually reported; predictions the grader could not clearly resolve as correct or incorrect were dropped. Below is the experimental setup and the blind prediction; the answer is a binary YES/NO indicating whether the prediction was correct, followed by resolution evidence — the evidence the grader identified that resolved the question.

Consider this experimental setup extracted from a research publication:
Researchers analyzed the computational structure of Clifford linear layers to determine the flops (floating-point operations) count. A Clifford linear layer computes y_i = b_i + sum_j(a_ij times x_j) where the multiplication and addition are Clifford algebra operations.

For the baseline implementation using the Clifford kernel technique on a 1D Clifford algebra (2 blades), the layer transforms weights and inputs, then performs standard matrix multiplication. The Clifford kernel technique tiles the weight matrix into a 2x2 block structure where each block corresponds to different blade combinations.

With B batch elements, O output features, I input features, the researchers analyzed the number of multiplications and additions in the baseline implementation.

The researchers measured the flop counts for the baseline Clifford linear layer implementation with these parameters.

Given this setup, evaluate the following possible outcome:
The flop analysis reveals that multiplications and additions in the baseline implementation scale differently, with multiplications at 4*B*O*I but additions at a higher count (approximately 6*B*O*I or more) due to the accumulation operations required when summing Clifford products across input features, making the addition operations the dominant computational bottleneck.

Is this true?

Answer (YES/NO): NO